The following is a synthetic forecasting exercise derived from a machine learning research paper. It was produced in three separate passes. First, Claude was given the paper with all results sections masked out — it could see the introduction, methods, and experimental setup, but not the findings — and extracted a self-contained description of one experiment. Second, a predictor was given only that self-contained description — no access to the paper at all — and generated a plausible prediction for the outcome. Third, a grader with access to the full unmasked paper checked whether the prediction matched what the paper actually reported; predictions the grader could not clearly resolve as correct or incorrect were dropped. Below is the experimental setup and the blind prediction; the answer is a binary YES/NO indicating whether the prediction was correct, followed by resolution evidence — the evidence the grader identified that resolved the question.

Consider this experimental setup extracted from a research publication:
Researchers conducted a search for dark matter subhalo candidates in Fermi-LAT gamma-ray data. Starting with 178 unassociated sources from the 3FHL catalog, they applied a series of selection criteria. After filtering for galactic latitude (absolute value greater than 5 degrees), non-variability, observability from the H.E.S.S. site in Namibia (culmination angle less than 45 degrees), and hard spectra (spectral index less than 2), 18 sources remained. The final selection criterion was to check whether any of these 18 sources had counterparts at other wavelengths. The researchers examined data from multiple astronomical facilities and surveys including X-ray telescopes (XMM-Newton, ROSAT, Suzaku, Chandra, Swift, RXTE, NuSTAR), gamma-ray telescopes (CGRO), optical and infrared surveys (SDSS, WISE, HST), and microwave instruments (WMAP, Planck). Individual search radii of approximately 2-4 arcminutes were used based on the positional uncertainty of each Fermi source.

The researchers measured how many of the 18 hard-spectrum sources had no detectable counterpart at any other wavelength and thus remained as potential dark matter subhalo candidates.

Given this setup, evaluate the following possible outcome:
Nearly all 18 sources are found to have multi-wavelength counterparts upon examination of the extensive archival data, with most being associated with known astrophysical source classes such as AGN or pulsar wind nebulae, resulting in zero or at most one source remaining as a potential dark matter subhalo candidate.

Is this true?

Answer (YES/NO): NO